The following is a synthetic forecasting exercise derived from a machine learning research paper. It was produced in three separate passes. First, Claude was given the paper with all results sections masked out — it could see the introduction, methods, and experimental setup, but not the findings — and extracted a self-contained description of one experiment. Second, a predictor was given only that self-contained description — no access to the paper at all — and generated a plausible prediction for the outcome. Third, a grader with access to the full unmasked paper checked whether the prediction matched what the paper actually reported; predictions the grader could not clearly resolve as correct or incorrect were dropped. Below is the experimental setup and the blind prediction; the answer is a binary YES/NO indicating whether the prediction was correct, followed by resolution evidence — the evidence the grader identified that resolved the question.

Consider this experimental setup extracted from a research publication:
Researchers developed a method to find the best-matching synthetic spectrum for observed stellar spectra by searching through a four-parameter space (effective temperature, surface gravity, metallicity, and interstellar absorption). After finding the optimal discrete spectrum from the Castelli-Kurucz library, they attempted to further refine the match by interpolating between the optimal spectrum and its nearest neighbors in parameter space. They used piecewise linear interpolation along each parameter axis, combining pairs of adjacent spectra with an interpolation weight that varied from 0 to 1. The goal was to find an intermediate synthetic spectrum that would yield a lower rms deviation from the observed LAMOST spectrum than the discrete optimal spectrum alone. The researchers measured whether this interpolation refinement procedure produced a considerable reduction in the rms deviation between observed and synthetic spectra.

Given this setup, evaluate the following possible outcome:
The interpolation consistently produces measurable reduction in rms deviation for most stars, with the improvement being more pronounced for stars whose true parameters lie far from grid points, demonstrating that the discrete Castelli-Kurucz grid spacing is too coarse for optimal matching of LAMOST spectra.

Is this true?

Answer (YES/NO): NO